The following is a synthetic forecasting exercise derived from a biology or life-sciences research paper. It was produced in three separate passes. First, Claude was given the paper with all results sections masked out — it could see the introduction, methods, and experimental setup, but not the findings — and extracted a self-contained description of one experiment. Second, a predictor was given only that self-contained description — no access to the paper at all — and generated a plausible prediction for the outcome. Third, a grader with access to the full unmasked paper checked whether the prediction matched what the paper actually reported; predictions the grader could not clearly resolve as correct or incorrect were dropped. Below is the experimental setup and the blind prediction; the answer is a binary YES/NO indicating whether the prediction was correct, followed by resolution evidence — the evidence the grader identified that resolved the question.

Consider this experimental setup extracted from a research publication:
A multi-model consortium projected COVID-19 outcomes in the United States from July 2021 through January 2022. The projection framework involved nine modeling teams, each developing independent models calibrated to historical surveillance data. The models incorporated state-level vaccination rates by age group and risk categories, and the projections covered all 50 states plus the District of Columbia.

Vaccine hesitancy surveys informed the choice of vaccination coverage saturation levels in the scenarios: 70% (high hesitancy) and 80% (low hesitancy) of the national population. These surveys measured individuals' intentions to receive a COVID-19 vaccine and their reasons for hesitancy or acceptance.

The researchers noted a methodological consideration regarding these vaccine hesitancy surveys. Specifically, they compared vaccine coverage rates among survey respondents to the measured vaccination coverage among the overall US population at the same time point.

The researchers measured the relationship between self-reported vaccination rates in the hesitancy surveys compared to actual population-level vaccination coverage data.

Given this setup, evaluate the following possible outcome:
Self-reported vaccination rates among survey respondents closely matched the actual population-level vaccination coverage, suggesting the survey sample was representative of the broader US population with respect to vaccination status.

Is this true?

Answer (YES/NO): NO